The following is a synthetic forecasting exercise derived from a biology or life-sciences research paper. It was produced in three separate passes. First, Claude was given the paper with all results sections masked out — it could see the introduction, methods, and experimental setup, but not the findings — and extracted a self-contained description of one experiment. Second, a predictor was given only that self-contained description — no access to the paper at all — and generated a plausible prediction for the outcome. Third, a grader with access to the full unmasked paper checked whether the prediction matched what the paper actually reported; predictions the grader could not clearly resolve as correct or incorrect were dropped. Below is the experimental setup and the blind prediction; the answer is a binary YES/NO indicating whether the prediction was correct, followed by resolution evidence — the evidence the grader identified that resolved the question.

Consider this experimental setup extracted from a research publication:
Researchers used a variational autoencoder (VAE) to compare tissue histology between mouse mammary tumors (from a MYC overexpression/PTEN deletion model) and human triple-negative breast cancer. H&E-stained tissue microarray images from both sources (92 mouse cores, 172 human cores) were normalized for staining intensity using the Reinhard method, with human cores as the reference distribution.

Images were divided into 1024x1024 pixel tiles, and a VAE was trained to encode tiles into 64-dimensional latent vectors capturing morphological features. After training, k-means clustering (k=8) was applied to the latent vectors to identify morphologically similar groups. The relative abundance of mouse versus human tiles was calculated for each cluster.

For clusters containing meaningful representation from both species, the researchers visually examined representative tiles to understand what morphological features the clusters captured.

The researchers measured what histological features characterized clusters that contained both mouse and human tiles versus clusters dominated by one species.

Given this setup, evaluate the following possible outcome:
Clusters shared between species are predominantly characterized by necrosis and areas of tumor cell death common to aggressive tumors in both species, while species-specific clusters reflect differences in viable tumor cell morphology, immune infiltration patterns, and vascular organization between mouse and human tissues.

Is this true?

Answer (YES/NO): NO